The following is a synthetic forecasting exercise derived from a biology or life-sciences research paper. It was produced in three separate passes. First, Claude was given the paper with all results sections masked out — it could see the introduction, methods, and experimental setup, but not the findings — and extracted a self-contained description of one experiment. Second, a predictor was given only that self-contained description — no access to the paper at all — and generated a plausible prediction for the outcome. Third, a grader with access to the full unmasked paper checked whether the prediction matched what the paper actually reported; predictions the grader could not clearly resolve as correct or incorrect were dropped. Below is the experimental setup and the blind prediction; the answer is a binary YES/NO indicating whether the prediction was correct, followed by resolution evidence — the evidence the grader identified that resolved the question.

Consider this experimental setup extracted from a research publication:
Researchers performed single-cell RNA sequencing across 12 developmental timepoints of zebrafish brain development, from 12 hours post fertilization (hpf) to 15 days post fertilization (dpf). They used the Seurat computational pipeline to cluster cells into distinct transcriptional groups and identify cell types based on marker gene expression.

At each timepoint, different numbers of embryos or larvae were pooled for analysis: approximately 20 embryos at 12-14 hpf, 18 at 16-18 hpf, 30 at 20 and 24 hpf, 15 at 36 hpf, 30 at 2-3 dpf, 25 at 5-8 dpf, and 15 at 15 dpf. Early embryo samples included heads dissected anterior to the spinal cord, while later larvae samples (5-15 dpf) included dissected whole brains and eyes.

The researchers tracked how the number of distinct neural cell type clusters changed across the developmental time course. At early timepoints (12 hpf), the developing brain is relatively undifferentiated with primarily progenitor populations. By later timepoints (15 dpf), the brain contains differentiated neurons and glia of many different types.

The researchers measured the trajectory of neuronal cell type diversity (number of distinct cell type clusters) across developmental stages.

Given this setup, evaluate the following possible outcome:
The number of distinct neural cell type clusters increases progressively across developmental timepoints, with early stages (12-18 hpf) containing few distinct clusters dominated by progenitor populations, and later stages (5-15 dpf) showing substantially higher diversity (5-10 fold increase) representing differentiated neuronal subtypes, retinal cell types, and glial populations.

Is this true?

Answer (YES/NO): NO